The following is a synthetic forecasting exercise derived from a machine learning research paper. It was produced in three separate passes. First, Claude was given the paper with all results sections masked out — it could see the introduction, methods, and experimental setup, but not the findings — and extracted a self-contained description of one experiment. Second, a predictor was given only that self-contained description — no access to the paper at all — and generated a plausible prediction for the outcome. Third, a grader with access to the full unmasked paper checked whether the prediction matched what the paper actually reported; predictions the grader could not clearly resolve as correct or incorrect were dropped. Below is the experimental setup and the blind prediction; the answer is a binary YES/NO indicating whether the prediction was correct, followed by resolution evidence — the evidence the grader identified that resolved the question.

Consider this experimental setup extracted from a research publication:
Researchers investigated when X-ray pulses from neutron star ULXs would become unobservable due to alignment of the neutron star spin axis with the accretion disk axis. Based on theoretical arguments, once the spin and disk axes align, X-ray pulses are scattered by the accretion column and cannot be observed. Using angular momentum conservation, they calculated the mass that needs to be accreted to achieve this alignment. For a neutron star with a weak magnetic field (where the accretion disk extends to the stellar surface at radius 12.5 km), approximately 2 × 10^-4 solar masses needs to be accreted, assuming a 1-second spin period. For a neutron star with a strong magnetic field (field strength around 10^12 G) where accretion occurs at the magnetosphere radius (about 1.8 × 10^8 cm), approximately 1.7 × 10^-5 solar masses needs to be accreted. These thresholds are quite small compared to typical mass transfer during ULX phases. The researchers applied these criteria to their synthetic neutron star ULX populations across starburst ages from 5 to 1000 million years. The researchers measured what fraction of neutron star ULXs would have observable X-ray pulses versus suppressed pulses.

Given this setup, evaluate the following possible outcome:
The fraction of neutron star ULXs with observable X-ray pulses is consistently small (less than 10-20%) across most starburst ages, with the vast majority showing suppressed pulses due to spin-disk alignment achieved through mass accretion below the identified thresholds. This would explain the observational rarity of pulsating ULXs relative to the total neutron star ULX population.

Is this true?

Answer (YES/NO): NO